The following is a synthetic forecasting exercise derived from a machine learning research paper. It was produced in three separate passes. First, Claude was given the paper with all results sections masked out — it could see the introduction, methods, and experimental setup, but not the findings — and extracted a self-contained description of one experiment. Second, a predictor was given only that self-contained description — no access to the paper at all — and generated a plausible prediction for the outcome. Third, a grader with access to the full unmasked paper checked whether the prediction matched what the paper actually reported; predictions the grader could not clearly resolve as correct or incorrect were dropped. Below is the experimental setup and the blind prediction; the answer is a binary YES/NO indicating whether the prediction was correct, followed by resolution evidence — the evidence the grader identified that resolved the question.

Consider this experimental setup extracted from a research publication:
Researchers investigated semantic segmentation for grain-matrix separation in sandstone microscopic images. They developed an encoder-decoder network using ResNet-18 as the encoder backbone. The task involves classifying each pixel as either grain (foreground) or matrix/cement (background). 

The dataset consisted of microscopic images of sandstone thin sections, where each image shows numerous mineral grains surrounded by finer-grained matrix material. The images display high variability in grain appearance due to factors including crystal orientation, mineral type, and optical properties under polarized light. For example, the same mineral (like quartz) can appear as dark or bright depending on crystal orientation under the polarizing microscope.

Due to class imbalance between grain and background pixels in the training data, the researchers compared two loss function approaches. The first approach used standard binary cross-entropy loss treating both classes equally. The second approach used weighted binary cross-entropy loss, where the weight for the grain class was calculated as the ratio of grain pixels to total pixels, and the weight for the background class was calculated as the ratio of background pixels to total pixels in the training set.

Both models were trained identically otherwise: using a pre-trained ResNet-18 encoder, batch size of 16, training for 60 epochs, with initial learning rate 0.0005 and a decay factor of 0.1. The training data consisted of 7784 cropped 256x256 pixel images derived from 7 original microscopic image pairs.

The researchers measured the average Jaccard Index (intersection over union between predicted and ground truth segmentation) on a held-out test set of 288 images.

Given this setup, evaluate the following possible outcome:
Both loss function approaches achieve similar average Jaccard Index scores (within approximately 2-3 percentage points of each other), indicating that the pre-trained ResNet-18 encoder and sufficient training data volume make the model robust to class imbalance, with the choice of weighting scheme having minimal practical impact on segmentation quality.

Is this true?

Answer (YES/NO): NO